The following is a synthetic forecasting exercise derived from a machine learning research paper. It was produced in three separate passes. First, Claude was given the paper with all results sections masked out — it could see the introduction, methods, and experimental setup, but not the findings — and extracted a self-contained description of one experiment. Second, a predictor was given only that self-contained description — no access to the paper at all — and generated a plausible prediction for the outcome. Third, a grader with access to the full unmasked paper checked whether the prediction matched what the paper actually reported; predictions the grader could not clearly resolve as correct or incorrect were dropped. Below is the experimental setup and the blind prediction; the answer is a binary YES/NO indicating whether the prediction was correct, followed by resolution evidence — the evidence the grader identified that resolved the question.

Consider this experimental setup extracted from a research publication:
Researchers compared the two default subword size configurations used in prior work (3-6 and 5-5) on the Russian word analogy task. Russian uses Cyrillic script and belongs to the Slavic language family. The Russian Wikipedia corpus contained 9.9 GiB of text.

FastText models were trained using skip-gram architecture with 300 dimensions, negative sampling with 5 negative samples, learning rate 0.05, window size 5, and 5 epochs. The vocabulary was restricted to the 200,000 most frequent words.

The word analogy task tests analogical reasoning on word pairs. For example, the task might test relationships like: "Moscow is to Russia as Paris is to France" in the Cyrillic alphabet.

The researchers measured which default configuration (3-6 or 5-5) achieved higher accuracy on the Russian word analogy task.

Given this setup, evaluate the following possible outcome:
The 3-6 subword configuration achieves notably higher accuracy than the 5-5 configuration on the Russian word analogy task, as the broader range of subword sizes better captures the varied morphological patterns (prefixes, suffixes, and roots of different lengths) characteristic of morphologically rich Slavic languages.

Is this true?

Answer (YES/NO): NO